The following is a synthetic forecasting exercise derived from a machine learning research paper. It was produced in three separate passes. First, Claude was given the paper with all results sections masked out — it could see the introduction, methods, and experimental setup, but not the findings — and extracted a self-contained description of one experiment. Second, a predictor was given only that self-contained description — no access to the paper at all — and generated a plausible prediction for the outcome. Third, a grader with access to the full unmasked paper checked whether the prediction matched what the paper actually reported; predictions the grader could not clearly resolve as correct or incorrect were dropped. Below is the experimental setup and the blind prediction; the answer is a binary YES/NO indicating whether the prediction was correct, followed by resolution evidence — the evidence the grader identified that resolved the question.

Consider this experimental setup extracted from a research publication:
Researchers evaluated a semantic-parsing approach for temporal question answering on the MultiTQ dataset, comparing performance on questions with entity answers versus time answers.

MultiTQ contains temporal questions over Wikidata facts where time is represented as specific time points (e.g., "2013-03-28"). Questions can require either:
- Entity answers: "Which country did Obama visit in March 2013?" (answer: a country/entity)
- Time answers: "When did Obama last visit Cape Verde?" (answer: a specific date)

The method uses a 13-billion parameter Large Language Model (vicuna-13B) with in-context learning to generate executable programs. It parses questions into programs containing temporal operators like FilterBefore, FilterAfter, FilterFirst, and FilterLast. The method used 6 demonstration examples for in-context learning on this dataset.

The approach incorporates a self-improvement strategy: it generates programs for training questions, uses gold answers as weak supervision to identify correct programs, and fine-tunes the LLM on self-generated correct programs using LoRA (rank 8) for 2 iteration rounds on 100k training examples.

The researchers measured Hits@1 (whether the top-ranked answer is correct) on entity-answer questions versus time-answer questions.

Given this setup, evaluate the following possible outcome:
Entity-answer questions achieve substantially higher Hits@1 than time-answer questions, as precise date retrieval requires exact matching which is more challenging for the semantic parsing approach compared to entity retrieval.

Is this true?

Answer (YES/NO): NO